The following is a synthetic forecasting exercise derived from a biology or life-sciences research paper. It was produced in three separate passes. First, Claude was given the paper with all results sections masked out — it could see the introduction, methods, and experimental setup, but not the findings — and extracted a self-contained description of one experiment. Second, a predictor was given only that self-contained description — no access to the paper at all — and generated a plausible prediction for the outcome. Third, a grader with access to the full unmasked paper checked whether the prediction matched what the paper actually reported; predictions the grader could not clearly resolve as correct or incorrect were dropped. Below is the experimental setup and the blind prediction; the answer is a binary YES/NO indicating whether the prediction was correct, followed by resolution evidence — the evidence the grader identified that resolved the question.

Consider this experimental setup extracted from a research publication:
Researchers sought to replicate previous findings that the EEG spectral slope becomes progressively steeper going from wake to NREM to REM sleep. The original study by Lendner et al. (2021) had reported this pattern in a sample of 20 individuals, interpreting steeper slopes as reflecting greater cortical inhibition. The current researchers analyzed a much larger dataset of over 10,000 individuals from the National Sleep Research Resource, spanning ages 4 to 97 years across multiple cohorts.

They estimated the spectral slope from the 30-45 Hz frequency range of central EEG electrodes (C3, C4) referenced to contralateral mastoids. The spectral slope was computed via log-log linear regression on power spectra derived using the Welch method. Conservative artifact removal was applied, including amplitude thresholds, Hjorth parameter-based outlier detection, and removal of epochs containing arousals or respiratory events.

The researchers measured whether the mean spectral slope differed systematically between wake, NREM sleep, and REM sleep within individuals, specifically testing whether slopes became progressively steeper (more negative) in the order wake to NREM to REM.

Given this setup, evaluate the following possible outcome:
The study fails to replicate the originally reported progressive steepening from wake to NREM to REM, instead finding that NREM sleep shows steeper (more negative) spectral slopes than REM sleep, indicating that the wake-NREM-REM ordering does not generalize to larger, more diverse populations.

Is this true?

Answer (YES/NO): NO